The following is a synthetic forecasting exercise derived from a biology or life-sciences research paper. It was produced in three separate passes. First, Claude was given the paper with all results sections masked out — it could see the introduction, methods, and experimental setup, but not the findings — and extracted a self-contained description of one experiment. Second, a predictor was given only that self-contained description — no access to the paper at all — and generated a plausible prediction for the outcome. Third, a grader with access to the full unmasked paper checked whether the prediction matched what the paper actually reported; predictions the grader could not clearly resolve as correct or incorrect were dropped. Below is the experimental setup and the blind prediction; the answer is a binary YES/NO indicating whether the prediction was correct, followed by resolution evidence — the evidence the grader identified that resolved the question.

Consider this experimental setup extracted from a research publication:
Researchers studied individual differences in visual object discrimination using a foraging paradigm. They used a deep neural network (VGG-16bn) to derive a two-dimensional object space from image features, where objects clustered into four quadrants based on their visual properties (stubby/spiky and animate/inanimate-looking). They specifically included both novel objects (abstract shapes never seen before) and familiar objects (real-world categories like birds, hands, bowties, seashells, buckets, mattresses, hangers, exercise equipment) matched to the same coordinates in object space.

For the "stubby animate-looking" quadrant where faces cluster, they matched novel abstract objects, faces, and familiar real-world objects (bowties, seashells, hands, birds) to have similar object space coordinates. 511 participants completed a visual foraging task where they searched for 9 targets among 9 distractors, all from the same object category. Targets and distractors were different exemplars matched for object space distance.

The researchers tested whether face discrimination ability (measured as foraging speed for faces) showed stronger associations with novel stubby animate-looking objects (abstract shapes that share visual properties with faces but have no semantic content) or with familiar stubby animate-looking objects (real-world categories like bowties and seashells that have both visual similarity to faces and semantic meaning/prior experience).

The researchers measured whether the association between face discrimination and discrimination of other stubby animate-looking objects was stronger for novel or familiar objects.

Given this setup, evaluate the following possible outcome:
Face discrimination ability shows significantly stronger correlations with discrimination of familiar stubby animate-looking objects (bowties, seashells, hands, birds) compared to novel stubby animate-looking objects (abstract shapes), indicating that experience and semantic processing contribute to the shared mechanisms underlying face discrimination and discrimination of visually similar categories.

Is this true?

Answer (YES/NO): NO